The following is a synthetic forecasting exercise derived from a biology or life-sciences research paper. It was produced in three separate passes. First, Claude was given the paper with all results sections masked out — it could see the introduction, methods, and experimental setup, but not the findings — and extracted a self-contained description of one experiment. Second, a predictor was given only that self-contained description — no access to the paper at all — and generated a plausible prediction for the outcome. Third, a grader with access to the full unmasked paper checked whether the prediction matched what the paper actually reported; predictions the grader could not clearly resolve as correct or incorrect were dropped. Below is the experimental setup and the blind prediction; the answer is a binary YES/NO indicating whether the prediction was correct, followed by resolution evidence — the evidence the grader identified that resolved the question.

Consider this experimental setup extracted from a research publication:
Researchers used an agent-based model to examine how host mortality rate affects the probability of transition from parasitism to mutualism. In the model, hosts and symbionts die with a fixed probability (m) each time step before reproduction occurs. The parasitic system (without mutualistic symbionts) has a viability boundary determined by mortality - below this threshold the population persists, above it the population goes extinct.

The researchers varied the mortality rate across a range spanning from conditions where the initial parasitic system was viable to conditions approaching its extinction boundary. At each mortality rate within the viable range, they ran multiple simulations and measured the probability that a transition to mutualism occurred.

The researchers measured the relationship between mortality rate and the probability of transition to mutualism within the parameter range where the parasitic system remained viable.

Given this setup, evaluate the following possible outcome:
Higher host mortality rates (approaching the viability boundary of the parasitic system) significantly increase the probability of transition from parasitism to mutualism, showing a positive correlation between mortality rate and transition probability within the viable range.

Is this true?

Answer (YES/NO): YES